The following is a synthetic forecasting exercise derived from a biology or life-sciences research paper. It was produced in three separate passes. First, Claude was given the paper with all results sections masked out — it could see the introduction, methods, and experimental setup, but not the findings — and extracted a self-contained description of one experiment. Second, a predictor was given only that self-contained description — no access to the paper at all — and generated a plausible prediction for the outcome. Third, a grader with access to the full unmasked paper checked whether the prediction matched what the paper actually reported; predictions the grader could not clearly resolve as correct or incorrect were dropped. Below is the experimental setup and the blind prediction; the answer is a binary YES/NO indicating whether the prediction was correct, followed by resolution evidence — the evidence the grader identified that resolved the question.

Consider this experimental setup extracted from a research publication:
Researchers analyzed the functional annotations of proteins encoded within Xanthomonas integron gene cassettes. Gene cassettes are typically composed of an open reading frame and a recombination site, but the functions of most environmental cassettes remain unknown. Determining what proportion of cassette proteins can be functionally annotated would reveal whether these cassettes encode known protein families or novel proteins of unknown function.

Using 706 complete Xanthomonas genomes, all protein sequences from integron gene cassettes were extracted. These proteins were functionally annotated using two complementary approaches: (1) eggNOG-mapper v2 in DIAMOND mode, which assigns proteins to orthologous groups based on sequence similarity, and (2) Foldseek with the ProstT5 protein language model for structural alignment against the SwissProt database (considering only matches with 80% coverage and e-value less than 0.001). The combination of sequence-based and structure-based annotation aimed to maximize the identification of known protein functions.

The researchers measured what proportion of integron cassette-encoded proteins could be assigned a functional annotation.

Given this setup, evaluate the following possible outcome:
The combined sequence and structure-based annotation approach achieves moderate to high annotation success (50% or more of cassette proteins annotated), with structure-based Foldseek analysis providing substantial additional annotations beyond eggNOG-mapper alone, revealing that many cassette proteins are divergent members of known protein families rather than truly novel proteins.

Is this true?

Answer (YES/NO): NO